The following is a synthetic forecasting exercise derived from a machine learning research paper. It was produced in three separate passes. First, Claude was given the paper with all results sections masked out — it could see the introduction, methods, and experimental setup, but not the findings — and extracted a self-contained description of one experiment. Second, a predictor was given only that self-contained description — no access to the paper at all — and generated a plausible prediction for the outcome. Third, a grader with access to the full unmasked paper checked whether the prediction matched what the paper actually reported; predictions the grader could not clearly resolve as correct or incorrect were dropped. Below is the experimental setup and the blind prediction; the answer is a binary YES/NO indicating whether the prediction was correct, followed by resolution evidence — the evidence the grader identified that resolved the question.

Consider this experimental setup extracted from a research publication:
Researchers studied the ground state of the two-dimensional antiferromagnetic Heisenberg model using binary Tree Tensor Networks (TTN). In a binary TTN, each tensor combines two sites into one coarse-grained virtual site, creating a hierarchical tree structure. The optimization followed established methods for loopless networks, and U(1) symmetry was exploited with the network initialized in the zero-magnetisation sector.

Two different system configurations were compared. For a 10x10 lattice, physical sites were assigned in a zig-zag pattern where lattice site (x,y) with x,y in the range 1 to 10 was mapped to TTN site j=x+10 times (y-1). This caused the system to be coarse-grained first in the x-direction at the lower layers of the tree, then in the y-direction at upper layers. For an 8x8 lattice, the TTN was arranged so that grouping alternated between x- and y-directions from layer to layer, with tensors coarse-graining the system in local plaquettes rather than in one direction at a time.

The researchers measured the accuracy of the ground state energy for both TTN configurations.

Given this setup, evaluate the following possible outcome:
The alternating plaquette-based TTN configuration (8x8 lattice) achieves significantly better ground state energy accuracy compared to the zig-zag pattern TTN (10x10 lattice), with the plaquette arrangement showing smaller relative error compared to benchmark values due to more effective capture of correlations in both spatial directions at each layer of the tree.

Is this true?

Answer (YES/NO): YES